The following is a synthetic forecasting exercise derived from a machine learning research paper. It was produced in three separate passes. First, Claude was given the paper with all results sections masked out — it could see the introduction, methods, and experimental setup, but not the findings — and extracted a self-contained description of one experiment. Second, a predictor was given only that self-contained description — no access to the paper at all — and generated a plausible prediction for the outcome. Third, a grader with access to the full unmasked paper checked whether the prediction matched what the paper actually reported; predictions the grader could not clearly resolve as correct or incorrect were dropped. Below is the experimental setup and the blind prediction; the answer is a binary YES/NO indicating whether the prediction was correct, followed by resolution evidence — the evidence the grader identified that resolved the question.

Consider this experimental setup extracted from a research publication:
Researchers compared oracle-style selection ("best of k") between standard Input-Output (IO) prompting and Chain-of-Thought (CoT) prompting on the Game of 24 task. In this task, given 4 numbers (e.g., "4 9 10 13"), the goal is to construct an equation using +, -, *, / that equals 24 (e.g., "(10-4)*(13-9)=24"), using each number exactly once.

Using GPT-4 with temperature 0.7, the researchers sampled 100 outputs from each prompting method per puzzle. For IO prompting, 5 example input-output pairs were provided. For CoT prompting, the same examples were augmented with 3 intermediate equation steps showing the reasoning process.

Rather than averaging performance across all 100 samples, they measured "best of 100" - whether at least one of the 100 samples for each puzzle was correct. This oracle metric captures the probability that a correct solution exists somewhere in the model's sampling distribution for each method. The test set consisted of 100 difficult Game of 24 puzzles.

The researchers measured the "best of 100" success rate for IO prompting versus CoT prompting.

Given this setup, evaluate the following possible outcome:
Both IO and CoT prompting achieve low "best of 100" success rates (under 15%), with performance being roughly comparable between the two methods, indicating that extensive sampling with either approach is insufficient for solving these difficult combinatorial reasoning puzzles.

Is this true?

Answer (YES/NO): NO